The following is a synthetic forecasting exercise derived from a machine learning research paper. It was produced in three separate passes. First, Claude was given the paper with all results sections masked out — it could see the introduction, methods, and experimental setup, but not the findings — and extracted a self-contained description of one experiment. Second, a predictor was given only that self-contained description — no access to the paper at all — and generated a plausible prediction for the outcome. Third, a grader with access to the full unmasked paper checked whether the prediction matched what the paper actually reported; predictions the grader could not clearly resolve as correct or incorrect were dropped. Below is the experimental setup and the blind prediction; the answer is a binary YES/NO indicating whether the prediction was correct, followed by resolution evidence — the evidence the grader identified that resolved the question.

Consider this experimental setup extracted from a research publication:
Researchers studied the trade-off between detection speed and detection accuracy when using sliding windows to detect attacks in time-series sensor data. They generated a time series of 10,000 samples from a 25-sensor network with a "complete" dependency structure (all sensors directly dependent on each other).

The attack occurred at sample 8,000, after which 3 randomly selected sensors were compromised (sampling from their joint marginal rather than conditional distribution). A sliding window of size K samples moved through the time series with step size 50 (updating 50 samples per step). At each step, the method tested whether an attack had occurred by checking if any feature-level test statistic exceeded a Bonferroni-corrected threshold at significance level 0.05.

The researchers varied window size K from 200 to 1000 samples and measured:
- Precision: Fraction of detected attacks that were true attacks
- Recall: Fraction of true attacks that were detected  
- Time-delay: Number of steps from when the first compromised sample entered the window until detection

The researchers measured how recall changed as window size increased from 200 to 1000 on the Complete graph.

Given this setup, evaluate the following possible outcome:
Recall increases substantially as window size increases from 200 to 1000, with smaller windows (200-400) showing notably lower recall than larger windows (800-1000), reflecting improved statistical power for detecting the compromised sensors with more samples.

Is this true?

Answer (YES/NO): NO